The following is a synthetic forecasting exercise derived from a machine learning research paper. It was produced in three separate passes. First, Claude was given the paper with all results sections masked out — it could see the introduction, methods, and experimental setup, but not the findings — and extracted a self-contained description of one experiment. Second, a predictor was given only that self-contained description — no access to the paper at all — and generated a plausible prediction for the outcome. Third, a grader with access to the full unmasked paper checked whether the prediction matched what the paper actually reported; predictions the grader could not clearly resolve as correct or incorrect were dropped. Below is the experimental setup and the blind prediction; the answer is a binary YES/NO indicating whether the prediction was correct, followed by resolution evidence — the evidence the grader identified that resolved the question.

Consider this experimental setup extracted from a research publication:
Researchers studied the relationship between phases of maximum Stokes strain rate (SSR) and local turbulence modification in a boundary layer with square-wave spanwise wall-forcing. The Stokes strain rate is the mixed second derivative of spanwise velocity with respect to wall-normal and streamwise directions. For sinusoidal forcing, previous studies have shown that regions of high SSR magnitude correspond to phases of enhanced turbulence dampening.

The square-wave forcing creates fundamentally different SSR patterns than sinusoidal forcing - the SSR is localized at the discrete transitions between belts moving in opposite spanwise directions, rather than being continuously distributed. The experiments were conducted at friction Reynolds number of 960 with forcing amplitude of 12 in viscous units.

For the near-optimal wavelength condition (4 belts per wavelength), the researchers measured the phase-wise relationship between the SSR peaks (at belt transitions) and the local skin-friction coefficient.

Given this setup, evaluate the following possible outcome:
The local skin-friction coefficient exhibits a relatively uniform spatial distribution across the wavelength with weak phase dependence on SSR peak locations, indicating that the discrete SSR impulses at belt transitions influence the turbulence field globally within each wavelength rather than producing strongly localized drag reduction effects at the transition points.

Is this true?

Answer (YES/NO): YES